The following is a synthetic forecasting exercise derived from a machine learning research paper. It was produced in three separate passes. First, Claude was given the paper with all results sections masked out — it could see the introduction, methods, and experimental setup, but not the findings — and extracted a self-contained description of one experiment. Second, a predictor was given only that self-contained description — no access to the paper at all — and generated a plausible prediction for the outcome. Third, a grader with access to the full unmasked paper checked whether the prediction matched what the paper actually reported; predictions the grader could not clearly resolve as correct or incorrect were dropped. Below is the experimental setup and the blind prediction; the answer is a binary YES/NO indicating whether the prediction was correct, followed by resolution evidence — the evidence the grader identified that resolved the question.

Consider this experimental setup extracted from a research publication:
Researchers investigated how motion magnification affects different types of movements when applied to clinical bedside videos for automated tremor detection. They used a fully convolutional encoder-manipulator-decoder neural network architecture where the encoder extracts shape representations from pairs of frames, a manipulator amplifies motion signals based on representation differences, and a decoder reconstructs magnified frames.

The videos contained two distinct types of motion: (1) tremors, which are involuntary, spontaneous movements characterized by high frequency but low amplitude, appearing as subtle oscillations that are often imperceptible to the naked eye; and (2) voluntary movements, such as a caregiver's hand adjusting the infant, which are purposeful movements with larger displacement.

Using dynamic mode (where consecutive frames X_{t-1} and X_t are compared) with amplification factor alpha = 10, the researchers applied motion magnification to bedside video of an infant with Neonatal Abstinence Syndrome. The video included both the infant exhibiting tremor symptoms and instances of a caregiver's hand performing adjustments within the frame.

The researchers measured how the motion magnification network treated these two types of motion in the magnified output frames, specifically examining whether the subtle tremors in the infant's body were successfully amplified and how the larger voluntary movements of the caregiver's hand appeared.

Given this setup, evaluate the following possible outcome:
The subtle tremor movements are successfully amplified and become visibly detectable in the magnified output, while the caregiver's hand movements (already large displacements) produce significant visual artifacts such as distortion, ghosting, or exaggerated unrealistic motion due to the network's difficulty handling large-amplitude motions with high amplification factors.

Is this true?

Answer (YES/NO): YES